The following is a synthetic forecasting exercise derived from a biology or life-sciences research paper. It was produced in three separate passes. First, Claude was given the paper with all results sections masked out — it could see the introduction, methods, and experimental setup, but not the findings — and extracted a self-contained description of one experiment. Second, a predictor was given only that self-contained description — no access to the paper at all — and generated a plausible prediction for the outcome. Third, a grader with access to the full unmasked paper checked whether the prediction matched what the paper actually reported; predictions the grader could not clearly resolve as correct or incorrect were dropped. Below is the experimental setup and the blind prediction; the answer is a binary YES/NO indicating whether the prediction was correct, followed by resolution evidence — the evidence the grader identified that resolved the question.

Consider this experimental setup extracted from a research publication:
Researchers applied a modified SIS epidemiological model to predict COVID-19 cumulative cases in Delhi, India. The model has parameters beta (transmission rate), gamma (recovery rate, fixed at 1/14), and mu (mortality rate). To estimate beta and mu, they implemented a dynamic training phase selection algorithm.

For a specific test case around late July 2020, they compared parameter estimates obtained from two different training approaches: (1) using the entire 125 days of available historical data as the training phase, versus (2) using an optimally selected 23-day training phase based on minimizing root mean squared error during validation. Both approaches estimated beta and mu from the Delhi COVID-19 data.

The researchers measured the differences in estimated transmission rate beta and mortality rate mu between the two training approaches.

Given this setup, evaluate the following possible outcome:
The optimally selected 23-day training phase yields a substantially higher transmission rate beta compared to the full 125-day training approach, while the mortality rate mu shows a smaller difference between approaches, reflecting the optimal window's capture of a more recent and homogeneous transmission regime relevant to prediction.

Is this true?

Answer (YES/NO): NO